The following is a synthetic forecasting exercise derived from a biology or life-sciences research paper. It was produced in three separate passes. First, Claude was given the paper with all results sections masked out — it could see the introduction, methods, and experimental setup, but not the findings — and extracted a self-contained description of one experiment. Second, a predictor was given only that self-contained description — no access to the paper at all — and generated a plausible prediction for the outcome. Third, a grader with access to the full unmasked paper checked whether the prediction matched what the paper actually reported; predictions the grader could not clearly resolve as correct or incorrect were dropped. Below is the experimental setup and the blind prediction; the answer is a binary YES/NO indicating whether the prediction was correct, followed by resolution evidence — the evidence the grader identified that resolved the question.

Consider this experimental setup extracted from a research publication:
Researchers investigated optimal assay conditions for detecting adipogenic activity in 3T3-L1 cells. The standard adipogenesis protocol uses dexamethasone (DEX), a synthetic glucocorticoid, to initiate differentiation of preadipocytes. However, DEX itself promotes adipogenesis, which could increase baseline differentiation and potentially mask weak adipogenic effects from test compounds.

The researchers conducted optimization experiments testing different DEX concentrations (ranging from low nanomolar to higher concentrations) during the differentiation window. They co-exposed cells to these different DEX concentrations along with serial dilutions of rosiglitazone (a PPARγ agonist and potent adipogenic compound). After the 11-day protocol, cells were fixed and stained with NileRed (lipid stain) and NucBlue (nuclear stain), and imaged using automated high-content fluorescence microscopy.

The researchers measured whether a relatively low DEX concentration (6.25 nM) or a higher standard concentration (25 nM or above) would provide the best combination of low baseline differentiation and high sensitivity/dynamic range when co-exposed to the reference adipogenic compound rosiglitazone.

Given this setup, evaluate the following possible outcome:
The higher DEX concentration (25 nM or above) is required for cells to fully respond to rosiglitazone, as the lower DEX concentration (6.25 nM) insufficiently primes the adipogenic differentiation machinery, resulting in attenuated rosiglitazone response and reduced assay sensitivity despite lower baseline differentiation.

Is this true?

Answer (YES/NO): NO